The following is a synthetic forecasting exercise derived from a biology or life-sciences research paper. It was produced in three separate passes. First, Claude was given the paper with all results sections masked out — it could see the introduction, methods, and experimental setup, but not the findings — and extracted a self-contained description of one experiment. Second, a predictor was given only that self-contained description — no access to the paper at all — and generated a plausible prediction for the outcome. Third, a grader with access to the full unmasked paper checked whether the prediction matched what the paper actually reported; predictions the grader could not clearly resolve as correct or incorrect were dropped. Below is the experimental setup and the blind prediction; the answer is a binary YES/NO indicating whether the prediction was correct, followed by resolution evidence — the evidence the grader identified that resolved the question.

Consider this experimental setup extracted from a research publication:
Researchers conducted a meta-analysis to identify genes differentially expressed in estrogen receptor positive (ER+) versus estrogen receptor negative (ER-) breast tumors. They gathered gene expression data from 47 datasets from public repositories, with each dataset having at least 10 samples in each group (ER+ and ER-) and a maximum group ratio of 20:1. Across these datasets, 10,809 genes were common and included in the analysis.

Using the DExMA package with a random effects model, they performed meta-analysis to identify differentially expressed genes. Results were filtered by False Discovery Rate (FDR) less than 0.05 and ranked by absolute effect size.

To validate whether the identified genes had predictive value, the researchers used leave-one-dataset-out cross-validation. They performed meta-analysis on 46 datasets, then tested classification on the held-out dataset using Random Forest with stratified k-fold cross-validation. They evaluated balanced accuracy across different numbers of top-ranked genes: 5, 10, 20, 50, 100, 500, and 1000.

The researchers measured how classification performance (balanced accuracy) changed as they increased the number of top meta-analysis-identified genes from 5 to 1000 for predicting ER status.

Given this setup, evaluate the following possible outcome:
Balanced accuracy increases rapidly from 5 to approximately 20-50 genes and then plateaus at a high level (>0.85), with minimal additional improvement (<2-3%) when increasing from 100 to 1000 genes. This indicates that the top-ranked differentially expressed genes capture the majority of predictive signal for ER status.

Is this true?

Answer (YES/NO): NO